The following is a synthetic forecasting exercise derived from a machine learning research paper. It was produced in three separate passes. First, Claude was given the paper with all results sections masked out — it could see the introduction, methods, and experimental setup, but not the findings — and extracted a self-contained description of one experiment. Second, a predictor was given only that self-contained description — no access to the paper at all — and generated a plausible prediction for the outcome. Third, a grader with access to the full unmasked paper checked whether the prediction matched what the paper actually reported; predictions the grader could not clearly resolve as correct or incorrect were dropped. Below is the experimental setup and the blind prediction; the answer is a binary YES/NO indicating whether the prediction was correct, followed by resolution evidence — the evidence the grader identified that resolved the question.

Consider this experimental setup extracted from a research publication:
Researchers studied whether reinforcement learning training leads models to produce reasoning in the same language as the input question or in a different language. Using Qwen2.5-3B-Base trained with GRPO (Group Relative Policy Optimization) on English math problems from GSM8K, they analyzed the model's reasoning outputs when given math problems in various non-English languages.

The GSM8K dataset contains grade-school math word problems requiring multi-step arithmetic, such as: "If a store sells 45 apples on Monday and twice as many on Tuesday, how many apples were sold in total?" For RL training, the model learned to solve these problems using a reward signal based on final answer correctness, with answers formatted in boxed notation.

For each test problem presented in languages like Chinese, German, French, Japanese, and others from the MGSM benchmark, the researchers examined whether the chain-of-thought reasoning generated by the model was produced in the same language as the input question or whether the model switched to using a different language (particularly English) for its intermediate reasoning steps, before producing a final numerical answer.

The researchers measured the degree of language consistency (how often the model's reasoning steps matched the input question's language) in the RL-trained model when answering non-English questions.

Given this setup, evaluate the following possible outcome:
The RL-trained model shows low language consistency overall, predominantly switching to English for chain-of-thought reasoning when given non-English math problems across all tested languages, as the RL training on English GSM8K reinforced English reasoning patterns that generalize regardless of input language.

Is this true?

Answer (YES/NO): NO